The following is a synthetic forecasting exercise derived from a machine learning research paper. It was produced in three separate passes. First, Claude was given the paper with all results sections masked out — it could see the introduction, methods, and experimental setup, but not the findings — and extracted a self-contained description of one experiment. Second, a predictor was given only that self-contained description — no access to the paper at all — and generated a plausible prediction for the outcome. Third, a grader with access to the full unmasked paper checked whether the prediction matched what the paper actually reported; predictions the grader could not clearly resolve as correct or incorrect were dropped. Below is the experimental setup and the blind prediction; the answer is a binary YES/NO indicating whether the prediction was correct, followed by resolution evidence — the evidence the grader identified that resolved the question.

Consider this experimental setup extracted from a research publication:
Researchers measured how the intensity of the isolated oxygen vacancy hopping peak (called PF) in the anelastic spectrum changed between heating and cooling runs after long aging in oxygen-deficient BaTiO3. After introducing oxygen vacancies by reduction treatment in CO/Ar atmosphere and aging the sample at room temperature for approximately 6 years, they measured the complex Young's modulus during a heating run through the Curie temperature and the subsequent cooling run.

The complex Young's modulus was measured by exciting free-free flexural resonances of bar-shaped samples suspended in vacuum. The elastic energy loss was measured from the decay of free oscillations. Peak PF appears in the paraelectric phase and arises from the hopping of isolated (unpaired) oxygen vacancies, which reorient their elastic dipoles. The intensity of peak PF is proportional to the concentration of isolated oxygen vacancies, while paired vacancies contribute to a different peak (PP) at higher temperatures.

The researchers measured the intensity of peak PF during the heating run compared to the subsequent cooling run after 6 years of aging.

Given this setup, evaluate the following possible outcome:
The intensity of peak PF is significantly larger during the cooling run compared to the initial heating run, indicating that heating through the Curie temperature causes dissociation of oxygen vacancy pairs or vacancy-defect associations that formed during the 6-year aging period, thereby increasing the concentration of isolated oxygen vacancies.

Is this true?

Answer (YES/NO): NO